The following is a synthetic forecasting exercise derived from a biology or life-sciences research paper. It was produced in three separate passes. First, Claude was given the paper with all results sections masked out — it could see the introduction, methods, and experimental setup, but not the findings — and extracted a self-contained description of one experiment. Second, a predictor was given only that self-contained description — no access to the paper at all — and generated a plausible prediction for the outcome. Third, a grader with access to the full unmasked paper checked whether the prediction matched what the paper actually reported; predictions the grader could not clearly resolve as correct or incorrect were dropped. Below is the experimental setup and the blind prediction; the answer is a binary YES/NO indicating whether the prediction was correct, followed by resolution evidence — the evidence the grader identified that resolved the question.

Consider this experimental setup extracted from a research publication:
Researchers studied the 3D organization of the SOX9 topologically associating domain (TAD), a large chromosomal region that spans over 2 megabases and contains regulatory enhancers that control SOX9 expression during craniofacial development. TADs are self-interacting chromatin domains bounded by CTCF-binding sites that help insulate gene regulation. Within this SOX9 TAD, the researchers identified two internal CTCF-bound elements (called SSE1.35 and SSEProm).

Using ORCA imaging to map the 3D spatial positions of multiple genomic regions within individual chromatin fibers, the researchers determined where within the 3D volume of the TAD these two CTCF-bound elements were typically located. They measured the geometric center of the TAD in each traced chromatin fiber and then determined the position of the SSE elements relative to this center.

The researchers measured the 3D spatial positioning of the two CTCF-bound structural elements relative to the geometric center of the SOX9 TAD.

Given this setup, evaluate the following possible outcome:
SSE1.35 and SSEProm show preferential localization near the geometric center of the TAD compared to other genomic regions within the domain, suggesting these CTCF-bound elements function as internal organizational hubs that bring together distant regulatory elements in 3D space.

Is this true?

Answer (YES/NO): YES